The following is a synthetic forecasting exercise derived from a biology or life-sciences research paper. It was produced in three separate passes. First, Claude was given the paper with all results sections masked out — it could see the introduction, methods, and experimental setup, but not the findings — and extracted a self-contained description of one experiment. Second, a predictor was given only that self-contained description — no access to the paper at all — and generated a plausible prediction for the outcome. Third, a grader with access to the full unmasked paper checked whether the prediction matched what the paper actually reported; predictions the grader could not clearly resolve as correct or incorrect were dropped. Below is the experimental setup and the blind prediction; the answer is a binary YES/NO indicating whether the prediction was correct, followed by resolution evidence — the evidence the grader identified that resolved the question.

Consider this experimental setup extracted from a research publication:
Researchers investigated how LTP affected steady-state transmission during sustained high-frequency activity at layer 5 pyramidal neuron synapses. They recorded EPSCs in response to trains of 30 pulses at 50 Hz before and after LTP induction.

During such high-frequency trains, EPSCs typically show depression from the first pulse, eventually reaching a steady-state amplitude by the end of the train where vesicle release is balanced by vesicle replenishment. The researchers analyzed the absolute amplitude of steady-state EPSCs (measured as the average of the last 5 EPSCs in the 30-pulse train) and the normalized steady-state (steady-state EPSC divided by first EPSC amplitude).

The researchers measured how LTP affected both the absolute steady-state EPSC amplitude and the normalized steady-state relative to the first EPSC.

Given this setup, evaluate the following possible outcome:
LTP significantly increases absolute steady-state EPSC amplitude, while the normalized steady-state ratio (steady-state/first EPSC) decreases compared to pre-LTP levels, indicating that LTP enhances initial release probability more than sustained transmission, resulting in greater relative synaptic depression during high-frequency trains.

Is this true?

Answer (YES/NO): YES